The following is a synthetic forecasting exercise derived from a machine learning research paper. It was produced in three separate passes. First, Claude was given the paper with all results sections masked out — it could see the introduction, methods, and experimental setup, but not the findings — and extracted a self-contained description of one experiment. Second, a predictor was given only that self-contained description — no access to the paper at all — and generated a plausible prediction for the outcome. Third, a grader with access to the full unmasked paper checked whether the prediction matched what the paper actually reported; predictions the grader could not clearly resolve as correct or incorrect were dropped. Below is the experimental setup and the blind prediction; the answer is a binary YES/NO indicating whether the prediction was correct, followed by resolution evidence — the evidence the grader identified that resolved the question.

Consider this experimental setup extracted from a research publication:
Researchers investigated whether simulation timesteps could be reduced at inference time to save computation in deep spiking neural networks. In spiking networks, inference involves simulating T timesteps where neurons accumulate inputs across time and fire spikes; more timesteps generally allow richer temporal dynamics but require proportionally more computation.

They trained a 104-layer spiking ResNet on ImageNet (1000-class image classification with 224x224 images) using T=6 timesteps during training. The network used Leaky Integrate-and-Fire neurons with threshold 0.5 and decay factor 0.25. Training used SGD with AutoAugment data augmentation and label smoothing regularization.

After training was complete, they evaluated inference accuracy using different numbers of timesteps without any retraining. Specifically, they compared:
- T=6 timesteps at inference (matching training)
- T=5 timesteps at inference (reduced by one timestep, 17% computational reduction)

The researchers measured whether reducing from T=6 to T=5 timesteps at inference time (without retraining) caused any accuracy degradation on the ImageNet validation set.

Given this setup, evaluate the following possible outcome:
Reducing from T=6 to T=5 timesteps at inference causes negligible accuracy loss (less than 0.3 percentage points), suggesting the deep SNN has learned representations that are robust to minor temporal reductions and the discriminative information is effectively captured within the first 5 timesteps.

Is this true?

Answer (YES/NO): YES